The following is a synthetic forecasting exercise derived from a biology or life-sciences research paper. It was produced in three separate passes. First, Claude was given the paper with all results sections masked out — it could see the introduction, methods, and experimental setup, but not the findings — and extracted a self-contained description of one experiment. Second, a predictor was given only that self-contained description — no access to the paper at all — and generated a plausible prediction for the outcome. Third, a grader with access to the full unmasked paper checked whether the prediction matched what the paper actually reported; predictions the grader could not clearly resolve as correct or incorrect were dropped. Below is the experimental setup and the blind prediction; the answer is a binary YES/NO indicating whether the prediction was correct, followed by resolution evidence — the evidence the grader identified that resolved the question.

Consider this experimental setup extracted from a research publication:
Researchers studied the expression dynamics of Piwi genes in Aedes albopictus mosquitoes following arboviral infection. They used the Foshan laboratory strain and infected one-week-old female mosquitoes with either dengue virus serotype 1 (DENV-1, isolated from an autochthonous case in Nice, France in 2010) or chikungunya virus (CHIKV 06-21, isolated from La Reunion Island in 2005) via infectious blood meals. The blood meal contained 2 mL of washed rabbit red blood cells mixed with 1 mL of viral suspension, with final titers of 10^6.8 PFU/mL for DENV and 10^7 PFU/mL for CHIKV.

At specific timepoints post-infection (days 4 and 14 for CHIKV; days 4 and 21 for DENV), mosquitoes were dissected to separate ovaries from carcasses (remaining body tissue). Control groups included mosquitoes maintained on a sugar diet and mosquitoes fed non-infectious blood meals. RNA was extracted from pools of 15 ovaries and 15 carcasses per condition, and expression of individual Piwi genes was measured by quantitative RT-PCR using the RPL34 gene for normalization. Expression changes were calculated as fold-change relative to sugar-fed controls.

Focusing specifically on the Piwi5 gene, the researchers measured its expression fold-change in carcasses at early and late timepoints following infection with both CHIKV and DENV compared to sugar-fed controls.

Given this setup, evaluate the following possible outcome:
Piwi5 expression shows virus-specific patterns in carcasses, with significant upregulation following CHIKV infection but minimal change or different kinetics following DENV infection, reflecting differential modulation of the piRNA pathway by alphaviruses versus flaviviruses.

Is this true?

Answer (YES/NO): NO